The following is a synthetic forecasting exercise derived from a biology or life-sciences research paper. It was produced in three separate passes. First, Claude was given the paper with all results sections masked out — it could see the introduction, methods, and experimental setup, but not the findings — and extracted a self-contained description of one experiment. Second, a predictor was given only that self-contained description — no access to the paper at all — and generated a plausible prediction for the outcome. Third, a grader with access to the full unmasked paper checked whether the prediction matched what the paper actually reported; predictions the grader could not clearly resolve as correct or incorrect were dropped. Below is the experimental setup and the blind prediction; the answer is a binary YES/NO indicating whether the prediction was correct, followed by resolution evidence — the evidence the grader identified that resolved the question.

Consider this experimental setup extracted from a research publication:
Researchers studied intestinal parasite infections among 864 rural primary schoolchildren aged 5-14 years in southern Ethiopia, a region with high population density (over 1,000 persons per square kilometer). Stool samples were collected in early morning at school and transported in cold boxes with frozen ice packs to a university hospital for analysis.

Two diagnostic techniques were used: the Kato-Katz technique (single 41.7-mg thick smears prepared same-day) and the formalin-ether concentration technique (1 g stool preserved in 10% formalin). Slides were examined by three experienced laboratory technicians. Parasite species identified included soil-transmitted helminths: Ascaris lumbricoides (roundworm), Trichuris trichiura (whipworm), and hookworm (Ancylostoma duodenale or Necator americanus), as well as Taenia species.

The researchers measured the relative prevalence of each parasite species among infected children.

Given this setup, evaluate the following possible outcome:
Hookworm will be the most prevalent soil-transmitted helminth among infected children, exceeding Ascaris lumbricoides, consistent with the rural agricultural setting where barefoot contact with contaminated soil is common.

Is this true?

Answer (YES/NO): NO